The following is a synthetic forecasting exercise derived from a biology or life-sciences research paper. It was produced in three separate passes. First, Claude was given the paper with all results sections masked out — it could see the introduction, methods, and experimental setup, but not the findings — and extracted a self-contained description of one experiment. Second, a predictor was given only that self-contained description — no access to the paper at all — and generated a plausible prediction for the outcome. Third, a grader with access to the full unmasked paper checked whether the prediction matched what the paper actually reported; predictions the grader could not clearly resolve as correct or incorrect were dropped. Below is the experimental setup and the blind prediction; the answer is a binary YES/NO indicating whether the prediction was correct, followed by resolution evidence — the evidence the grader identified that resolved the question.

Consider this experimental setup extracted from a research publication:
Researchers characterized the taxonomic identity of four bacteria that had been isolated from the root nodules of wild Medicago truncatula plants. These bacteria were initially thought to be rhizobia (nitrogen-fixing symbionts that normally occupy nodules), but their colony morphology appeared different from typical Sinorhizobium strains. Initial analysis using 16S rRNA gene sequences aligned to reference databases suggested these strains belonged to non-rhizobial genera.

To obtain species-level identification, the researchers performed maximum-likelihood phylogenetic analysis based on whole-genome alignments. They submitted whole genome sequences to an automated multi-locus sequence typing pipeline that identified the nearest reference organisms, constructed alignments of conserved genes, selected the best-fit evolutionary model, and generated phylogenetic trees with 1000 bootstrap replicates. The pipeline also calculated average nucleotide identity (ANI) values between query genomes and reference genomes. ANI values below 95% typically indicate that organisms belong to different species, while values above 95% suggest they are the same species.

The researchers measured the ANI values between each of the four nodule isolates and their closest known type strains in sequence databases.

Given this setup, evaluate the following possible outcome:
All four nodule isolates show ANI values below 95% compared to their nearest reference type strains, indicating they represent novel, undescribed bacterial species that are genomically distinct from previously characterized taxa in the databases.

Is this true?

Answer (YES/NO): YES